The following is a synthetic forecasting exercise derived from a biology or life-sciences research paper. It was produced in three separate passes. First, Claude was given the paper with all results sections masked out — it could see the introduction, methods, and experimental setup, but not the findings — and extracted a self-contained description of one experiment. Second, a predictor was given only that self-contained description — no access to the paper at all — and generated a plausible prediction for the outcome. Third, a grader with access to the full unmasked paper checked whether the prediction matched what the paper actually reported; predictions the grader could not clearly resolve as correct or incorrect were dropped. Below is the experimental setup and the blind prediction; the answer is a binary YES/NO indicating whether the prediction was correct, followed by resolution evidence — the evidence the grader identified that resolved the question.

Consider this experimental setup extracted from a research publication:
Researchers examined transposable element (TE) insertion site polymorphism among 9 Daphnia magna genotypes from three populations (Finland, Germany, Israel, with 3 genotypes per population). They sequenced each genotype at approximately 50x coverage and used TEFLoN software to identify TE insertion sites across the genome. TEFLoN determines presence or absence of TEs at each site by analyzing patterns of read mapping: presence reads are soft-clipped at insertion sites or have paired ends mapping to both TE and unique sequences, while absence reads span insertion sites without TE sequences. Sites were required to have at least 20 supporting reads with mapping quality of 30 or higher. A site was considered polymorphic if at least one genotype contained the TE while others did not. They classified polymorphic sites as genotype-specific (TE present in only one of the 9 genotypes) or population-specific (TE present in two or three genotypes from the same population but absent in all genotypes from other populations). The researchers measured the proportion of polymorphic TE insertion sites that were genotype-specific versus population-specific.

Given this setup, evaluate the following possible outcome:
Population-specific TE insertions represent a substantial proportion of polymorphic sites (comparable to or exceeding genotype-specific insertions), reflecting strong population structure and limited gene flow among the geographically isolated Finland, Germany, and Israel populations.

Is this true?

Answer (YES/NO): YES